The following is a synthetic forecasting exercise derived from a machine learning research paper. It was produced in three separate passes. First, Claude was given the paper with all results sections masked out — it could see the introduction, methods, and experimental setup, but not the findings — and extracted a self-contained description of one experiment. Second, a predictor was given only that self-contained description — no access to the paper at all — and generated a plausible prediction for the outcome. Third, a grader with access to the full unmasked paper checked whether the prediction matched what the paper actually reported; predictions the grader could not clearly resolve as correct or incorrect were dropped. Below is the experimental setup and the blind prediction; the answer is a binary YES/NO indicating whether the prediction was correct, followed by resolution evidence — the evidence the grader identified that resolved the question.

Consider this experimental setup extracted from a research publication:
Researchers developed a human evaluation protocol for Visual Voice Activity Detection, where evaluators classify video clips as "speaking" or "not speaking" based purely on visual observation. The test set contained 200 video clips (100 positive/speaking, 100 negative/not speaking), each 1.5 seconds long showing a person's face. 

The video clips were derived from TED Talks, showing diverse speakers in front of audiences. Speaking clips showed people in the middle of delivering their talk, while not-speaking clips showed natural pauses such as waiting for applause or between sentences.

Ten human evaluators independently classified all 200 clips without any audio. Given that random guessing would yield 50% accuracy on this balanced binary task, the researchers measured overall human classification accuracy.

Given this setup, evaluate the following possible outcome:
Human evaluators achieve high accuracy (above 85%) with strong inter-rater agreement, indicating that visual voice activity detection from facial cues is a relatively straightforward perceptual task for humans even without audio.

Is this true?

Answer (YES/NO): NO